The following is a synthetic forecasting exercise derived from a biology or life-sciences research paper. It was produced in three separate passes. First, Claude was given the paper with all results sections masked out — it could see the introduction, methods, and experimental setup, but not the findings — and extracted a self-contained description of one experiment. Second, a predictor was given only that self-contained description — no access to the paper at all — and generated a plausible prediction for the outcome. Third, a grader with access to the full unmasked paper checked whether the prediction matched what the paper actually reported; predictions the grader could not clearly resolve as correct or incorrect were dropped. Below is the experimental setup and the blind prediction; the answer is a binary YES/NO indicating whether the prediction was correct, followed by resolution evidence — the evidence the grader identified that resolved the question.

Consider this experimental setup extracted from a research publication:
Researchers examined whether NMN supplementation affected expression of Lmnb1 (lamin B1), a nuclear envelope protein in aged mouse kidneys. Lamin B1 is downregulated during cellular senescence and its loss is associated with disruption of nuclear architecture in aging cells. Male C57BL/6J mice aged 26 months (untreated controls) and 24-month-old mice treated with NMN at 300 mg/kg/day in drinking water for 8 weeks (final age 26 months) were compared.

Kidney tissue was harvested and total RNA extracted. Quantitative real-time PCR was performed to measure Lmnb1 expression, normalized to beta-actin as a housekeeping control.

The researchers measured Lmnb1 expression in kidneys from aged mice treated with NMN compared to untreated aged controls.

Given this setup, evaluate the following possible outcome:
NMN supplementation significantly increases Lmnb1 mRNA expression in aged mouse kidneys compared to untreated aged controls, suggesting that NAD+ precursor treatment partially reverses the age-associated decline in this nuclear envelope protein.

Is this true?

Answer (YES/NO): NO